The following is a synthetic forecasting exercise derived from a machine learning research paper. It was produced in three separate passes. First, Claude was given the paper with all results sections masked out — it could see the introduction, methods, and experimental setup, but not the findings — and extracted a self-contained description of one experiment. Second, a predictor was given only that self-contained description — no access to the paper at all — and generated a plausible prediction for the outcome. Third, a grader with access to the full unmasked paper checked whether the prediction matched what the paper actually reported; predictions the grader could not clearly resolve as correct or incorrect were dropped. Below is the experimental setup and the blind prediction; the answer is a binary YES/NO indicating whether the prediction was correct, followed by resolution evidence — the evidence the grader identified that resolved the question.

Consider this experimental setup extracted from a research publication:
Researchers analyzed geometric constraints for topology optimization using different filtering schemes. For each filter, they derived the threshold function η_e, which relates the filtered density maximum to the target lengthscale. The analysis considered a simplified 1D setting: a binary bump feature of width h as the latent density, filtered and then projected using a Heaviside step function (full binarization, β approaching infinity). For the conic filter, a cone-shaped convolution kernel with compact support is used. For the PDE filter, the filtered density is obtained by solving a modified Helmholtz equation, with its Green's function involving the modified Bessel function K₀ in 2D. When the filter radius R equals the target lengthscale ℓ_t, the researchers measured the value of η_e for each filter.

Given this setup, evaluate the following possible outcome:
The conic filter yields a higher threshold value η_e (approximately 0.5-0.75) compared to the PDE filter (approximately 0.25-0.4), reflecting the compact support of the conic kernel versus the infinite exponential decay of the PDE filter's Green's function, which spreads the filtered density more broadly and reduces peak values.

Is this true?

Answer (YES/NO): NO